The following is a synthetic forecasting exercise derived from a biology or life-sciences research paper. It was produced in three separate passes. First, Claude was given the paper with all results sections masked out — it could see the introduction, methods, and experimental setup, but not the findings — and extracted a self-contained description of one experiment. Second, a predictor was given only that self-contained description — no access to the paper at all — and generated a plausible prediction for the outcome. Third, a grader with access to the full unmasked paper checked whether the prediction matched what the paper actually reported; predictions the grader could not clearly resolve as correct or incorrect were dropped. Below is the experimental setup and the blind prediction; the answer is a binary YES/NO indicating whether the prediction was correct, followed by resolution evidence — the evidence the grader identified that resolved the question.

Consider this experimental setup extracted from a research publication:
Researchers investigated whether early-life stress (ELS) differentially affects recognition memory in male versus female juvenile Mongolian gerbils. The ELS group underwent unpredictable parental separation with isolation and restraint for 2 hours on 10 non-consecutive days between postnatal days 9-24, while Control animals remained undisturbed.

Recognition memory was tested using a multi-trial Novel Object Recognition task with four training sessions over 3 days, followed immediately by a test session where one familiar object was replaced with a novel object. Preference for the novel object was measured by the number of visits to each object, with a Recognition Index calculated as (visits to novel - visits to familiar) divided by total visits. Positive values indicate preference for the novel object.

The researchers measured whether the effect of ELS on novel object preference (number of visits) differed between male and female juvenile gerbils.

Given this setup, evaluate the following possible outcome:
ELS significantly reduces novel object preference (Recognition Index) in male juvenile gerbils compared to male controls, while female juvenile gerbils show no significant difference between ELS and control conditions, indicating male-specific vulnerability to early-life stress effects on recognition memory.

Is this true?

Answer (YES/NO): YES